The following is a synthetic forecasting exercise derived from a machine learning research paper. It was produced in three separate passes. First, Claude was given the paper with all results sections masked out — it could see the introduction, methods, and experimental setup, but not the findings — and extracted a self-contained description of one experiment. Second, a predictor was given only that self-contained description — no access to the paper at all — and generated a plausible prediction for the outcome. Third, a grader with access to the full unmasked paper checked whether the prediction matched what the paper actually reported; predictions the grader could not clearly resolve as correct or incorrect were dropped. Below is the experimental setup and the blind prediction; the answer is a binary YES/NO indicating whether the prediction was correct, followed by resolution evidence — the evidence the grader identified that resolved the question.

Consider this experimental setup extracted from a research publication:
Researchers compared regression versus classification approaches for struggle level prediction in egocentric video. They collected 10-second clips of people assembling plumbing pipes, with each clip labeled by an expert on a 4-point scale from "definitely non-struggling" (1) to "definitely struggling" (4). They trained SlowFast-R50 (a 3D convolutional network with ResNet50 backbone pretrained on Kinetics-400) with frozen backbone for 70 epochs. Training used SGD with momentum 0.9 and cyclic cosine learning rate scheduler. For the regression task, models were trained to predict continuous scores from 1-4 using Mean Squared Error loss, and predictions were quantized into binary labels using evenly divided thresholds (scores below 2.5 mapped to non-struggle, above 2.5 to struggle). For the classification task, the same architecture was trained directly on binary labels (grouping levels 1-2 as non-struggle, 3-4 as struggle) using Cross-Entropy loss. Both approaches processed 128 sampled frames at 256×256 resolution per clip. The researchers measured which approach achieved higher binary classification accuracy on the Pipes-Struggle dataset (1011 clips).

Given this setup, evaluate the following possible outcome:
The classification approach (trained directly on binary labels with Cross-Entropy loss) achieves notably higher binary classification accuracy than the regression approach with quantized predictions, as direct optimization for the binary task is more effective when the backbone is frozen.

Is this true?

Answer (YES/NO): NO